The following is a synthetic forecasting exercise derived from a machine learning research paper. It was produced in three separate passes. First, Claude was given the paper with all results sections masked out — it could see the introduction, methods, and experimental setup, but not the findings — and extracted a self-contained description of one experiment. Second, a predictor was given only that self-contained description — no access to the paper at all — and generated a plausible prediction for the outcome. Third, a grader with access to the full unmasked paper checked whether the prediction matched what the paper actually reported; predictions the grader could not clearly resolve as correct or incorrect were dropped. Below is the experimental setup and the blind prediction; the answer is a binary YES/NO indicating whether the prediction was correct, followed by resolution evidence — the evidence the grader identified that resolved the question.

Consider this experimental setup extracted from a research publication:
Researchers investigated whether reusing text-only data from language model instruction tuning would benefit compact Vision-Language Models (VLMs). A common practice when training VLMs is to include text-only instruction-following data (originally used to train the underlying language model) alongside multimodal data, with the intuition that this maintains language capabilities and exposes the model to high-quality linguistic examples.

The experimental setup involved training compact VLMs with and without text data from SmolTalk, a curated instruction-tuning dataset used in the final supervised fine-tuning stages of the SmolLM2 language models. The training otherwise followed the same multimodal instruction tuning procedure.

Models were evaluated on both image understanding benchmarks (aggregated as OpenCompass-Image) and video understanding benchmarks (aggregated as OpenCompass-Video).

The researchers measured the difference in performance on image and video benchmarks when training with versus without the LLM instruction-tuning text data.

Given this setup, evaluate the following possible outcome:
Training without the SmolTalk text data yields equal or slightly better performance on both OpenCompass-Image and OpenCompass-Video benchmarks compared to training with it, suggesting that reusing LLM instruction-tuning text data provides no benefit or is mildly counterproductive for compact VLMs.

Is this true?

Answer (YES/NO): NO